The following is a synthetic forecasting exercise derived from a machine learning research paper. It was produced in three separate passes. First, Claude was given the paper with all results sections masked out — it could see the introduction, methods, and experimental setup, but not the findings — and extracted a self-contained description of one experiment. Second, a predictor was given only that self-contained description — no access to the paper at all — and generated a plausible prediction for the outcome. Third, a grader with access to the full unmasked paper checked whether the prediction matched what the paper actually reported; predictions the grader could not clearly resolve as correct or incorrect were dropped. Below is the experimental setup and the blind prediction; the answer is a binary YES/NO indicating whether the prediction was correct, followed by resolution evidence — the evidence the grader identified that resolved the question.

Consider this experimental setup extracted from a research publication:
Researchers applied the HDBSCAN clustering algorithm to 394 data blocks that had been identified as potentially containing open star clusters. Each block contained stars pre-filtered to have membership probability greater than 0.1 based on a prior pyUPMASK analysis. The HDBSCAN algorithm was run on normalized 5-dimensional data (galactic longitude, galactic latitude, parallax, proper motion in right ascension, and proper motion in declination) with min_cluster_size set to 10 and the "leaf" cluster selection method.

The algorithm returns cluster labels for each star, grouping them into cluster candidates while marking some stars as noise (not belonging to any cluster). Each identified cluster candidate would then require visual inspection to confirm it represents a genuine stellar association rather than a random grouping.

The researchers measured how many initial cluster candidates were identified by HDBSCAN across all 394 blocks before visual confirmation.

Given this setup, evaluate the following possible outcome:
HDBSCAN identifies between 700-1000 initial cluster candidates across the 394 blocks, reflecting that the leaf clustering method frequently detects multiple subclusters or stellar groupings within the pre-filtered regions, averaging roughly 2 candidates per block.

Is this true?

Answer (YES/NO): YES